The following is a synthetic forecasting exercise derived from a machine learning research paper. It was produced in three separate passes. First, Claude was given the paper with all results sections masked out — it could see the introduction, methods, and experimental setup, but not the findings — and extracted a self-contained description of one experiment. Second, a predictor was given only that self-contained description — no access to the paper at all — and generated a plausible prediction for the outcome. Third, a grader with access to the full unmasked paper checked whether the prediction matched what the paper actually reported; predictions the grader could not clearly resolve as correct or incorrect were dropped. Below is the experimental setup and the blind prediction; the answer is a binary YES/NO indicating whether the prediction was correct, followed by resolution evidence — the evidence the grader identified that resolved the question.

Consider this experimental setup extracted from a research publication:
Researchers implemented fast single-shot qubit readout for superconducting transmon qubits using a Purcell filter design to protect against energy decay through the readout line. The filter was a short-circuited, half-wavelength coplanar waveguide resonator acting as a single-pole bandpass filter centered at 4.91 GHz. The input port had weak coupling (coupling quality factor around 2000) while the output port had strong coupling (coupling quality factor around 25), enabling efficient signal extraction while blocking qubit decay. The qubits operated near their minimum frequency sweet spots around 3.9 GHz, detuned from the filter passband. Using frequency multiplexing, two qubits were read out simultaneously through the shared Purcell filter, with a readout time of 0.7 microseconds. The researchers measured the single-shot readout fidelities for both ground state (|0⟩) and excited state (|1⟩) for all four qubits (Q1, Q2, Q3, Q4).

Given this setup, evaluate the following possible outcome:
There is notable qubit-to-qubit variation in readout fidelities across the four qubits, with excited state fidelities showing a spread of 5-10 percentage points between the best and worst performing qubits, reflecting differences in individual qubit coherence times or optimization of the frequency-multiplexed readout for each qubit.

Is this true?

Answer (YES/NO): NO